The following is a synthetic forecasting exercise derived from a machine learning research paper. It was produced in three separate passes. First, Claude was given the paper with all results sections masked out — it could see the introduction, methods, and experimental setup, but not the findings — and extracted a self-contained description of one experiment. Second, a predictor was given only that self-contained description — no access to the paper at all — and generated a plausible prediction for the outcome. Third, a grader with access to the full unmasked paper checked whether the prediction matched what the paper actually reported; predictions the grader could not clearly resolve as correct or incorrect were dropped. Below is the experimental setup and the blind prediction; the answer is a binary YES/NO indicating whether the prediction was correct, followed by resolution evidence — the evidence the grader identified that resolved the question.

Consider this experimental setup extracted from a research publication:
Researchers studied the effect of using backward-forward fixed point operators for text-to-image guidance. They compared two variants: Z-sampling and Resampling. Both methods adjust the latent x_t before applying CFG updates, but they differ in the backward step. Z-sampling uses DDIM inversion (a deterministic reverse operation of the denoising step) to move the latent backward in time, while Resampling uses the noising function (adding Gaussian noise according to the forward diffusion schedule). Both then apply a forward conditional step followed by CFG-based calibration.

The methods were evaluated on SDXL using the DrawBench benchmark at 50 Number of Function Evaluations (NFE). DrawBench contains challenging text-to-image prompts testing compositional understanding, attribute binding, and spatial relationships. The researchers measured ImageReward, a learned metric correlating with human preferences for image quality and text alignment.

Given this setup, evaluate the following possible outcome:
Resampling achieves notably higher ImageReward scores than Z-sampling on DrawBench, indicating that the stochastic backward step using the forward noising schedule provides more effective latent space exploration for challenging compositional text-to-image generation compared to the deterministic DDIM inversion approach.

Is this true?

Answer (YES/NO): NO